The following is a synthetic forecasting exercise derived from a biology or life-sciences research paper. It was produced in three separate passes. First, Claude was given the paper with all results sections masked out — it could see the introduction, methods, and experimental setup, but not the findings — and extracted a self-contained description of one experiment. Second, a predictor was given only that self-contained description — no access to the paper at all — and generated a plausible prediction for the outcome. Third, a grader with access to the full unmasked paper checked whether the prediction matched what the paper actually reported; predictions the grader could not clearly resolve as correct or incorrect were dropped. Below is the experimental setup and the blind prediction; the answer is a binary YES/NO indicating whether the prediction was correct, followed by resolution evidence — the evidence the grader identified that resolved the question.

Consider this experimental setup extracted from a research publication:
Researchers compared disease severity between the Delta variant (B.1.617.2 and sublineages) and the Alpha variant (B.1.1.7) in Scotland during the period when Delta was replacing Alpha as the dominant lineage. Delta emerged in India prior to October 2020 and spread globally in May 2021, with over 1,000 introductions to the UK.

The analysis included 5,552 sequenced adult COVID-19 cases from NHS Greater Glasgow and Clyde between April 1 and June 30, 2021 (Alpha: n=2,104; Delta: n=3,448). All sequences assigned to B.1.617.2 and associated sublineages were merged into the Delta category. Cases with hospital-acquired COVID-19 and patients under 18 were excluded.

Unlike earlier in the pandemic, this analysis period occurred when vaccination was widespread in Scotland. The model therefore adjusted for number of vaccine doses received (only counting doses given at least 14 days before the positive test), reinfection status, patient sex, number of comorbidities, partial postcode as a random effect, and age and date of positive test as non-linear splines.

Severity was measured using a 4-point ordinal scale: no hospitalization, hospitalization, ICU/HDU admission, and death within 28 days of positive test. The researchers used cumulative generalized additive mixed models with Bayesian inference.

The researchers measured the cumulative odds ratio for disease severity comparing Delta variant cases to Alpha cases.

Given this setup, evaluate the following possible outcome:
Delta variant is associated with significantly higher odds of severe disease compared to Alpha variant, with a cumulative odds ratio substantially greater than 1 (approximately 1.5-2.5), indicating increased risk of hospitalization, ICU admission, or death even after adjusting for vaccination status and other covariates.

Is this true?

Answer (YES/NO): YES